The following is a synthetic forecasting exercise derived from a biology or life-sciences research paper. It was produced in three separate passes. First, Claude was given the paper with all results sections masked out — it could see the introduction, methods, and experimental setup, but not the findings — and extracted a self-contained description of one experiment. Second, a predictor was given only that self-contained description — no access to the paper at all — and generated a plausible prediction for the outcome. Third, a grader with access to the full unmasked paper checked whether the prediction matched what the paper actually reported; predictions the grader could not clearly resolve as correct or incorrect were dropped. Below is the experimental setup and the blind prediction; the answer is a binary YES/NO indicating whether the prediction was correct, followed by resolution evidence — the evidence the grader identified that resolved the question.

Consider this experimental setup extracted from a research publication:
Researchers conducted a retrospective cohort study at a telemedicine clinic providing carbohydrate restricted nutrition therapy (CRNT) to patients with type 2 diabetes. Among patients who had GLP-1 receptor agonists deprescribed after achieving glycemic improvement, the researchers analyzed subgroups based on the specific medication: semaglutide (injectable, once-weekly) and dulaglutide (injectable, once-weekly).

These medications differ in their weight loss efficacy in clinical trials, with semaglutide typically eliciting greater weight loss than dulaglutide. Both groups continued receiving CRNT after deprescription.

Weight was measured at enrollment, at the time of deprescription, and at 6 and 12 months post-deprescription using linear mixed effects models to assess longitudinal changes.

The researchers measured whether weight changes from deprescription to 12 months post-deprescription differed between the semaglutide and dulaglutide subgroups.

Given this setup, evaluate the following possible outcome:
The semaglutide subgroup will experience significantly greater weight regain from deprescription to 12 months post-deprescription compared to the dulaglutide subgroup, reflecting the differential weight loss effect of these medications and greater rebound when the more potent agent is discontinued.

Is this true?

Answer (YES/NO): NO